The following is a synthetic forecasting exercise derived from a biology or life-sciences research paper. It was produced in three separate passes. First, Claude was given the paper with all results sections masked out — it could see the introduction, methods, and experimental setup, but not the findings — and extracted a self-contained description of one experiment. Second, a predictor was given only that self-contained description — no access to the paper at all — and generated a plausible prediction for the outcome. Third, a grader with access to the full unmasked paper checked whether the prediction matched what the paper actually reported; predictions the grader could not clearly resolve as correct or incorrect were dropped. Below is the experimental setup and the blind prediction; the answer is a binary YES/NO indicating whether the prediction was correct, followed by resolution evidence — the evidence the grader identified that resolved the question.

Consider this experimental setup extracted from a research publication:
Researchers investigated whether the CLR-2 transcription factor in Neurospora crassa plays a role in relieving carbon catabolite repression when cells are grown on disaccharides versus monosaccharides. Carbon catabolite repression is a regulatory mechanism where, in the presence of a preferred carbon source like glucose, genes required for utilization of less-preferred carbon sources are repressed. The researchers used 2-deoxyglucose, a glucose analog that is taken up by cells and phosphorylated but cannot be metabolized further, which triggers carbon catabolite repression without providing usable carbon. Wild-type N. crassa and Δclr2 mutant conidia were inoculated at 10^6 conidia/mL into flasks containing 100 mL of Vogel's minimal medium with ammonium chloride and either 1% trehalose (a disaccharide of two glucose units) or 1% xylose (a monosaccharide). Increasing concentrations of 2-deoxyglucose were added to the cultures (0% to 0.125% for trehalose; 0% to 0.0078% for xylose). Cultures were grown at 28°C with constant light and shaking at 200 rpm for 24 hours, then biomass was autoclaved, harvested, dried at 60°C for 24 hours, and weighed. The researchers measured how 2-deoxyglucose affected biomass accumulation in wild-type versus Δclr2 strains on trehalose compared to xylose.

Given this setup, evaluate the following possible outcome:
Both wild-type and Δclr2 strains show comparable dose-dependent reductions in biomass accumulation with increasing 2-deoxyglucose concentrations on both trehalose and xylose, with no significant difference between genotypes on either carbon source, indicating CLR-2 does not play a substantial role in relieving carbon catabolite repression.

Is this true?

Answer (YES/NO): YES